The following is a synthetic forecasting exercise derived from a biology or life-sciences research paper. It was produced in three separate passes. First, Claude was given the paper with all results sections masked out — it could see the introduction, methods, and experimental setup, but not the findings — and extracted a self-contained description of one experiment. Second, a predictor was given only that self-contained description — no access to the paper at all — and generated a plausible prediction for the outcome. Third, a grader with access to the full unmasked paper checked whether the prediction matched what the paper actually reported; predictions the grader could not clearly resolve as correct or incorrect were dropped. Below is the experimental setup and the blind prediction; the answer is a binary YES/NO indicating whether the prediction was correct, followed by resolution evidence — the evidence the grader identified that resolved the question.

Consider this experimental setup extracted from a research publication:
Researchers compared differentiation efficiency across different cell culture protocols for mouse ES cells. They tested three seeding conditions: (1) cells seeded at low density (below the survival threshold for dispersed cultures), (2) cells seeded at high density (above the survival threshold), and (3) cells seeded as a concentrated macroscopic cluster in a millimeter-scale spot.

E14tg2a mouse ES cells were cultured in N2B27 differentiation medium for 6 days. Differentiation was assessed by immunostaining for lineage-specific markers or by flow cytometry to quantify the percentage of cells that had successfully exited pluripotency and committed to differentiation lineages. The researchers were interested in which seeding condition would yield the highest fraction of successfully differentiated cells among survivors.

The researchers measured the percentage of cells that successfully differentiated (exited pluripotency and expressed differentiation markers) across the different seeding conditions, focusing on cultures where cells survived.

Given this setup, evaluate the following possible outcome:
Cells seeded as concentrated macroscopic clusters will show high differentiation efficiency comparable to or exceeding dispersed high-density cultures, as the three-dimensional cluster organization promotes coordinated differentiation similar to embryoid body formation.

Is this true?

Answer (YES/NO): YES